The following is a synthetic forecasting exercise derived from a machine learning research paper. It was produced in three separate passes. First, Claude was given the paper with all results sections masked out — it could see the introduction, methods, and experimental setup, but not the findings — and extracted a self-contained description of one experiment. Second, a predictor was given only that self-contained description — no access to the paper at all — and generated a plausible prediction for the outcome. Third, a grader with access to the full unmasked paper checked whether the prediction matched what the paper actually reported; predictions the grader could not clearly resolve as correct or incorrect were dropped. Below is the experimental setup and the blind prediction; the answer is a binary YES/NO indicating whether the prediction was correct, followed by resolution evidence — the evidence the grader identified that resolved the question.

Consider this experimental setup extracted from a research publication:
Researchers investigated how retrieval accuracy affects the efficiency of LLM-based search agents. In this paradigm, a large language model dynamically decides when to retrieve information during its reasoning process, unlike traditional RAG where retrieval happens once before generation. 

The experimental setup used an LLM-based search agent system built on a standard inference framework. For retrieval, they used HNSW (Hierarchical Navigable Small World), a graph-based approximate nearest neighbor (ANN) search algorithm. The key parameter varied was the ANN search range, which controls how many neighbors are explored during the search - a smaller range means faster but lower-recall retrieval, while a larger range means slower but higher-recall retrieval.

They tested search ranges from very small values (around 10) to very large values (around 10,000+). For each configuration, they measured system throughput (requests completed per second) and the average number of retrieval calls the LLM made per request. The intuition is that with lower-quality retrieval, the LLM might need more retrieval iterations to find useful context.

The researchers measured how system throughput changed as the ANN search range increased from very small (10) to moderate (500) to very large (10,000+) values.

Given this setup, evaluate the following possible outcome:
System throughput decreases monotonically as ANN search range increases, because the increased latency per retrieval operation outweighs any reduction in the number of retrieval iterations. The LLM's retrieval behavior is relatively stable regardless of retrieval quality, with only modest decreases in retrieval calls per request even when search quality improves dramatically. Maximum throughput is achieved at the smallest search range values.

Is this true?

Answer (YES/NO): NO